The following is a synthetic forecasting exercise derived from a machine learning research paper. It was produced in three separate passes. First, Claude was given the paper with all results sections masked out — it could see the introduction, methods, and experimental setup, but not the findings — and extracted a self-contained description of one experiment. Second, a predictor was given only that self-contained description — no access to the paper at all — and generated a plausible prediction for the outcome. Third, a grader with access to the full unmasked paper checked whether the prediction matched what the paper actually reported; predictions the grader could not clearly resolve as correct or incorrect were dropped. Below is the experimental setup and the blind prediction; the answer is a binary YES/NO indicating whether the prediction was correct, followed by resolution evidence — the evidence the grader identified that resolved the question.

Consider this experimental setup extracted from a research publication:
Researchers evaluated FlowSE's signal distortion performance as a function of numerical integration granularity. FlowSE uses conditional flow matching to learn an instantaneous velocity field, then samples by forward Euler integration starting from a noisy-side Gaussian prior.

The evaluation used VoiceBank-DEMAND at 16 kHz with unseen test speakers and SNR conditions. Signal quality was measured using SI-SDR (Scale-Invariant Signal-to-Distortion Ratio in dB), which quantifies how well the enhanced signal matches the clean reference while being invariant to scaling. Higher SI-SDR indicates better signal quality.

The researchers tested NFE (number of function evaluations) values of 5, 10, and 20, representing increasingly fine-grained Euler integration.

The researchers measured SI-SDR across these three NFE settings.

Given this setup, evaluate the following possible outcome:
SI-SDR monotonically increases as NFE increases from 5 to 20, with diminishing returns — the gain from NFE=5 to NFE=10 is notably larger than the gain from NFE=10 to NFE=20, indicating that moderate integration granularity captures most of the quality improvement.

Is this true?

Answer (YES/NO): NO